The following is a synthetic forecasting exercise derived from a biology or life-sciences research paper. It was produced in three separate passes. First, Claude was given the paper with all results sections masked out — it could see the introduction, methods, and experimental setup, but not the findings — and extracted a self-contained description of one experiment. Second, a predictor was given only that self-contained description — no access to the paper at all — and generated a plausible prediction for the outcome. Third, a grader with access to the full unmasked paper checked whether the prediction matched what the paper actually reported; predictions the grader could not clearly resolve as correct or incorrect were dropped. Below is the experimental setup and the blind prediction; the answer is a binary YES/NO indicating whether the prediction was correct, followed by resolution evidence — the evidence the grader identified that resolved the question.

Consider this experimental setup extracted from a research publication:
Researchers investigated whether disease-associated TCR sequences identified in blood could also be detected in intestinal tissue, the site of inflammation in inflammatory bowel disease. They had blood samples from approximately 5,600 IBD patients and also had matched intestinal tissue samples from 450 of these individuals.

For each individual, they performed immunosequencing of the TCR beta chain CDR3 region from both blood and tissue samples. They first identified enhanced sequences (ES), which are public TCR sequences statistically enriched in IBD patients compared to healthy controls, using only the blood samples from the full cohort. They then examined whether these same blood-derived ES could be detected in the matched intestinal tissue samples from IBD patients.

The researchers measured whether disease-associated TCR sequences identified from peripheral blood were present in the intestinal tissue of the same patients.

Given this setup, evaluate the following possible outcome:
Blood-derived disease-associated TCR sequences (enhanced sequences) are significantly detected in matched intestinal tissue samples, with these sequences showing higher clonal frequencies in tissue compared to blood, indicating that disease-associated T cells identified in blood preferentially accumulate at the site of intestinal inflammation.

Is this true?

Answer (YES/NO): YES